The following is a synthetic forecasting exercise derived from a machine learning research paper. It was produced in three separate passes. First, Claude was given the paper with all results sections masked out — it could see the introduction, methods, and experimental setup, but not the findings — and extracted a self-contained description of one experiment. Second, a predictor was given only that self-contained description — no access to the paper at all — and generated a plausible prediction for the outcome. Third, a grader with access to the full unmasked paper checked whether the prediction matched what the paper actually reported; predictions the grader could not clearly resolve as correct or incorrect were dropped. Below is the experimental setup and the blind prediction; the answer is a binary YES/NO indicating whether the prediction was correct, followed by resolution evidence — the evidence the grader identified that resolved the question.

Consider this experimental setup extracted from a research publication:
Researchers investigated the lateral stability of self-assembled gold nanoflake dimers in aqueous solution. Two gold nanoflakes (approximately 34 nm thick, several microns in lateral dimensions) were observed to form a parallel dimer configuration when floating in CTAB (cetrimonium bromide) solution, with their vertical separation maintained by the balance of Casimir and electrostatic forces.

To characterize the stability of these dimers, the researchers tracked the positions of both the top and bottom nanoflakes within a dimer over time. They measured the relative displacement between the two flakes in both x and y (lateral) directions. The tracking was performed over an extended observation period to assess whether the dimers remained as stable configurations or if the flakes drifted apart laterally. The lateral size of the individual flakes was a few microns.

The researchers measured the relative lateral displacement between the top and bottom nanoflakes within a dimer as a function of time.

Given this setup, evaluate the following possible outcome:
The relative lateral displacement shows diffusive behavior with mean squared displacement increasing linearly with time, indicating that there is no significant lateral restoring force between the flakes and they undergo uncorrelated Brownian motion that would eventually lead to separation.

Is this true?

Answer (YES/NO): NO